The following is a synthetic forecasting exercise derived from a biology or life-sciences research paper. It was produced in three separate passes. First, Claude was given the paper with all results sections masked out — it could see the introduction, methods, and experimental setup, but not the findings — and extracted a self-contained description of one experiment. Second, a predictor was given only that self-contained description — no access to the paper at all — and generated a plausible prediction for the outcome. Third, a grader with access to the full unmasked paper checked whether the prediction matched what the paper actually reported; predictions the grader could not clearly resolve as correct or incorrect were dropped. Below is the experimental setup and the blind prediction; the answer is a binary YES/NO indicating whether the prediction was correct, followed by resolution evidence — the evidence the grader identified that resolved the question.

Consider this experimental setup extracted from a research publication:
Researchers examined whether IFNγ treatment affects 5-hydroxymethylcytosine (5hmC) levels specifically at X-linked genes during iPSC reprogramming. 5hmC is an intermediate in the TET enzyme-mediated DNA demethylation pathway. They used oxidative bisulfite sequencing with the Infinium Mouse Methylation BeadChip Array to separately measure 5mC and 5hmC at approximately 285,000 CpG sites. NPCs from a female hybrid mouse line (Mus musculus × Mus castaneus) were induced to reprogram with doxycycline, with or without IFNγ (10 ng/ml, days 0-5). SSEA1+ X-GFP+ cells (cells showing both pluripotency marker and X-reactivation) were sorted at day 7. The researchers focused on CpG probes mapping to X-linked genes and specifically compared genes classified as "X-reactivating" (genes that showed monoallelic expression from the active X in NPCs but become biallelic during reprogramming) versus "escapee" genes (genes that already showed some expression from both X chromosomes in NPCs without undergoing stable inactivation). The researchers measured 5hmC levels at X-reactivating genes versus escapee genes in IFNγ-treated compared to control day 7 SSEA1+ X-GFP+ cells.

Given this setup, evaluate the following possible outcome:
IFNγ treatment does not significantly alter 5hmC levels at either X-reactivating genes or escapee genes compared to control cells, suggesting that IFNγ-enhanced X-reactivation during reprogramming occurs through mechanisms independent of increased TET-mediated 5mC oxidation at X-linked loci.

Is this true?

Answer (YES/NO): NO